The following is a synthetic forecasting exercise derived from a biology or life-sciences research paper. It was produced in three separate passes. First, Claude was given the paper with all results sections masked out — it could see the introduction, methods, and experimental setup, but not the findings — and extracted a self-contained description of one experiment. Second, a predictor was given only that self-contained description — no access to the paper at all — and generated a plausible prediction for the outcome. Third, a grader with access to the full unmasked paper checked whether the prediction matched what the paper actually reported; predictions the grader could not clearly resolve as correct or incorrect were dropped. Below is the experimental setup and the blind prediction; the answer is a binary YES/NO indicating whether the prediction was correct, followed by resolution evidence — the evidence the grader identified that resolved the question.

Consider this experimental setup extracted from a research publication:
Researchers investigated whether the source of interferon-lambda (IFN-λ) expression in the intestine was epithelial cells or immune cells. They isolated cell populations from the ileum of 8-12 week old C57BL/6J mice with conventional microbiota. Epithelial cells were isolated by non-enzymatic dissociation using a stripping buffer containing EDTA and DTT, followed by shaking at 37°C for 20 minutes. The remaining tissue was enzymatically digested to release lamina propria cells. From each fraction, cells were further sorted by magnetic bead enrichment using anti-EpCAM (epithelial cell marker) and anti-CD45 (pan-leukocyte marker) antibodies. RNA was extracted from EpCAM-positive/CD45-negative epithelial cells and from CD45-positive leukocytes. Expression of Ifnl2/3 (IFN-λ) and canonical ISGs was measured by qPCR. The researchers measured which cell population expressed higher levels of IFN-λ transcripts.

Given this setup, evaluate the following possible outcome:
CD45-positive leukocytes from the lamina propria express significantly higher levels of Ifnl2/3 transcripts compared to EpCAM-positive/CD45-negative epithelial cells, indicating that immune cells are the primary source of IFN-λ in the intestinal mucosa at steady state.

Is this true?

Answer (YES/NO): NO